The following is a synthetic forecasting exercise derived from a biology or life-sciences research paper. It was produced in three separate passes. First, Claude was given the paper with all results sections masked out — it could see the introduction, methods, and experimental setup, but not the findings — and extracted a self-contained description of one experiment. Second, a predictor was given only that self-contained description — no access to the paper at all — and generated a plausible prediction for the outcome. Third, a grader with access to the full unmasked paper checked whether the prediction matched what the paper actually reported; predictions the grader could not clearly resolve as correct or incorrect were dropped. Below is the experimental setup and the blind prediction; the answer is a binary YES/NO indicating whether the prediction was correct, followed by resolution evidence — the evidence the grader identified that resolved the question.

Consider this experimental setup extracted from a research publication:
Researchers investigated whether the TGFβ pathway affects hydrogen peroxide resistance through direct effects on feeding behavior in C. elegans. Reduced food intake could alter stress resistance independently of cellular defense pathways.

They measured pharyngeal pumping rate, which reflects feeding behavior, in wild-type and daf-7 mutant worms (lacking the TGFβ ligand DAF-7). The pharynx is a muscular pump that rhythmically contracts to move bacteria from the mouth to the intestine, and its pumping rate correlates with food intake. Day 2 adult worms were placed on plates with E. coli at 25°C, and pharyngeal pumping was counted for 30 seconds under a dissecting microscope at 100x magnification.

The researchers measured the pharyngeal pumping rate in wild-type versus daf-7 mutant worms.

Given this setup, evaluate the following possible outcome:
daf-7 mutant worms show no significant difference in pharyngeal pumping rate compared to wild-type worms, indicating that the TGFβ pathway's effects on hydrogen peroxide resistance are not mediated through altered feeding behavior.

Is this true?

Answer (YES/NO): NO